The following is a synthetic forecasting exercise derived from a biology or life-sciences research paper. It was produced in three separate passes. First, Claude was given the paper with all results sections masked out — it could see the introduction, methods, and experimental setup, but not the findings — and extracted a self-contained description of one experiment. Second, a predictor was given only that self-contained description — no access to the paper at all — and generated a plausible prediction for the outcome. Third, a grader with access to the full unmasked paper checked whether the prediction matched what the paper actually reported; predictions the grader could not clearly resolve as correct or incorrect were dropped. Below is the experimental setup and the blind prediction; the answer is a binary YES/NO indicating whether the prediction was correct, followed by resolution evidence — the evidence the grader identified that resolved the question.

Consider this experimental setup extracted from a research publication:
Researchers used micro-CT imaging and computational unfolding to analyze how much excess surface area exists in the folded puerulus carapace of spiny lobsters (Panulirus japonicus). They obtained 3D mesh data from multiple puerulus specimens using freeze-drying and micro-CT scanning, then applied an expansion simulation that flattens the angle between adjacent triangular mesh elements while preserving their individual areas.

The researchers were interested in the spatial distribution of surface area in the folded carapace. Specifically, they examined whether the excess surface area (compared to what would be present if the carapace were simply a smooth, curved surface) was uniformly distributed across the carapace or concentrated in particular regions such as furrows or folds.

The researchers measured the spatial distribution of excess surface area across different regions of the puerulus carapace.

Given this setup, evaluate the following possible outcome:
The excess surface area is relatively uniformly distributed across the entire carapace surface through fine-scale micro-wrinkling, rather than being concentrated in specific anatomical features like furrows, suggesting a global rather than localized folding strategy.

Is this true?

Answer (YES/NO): NO